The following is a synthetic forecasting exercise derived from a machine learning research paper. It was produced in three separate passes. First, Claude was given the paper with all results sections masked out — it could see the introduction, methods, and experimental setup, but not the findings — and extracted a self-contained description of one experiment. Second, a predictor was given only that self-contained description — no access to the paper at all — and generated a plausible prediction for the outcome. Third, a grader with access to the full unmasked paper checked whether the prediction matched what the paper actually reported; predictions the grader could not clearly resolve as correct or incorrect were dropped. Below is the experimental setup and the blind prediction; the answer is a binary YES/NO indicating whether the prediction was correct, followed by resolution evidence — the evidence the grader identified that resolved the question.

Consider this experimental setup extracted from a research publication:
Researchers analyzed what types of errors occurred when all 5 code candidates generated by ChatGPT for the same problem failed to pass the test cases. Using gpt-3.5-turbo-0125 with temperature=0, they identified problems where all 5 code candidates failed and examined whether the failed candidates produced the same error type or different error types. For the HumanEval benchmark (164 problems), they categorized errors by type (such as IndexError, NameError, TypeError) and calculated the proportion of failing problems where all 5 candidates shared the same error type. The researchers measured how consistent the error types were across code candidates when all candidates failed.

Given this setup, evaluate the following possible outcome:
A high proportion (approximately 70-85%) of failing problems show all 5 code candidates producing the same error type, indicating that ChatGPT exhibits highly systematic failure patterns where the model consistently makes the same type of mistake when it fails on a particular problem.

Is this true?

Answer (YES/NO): NO